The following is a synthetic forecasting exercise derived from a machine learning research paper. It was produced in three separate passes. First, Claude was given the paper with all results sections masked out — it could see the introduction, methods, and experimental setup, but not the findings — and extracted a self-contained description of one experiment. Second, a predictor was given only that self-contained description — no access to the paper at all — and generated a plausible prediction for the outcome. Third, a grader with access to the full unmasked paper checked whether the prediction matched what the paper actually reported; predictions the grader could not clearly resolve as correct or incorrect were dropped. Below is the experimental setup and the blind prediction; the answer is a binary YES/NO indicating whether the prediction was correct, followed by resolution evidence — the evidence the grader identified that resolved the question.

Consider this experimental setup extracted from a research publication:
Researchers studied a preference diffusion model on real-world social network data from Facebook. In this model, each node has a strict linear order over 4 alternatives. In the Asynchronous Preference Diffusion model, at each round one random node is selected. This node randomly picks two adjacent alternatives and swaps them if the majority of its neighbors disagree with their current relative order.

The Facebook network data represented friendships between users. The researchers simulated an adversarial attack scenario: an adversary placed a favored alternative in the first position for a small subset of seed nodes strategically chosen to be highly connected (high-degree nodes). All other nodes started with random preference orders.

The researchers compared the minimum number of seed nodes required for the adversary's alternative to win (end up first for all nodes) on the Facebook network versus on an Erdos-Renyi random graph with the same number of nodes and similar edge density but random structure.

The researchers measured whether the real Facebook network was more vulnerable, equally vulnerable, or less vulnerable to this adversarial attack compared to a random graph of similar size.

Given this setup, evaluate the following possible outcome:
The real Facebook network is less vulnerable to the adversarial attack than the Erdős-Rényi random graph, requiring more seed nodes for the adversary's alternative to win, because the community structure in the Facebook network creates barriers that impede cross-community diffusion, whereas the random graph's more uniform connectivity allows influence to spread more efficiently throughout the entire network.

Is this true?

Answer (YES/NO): NO